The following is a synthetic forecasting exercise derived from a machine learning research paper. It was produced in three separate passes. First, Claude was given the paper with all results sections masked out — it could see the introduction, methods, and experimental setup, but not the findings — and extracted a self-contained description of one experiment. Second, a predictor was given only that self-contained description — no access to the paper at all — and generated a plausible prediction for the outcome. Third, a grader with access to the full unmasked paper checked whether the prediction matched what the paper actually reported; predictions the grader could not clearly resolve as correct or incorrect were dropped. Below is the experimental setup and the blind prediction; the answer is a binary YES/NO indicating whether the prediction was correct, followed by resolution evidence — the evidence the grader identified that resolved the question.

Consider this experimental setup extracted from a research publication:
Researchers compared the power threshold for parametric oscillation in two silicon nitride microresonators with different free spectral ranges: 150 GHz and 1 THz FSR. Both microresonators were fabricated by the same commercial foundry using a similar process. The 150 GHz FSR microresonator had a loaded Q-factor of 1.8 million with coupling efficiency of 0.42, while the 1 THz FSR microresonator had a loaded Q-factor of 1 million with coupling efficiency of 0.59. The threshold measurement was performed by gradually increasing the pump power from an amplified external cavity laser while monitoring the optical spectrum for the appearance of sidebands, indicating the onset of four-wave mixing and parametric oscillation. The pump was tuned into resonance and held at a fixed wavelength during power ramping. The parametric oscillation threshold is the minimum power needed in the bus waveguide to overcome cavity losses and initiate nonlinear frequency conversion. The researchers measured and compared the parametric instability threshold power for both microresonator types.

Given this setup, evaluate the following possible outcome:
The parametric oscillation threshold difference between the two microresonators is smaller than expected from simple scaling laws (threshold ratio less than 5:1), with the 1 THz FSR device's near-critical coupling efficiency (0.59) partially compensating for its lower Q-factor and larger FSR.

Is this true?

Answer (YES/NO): NO